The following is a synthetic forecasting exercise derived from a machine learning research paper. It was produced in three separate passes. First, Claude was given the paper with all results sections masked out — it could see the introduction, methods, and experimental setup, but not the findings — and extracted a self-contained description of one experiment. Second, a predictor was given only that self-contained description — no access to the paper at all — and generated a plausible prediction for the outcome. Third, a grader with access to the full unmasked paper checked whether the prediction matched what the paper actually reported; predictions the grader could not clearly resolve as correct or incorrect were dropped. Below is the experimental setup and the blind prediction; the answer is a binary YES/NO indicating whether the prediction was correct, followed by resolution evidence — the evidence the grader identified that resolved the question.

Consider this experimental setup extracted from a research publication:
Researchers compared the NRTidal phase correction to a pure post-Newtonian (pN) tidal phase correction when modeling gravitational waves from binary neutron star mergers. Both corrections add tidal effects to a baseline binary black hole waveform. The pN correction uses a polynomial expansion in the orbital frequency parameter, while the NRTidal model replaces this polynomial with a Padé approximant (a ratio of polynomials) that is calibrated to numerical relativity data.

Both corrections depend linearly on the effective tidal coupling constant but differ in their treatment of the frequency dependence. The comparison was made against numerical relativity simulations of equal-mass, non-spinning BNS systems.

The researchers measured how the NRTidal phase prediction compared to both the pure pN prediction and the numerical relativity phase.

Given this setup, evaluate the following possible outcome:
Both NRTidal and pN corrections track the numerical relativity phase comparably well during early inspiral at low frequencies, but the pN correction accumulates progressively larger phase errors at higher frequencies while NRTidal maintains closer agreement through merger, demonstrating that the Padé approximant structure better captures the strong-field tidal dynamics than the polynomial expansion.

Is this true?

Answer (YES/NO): NO